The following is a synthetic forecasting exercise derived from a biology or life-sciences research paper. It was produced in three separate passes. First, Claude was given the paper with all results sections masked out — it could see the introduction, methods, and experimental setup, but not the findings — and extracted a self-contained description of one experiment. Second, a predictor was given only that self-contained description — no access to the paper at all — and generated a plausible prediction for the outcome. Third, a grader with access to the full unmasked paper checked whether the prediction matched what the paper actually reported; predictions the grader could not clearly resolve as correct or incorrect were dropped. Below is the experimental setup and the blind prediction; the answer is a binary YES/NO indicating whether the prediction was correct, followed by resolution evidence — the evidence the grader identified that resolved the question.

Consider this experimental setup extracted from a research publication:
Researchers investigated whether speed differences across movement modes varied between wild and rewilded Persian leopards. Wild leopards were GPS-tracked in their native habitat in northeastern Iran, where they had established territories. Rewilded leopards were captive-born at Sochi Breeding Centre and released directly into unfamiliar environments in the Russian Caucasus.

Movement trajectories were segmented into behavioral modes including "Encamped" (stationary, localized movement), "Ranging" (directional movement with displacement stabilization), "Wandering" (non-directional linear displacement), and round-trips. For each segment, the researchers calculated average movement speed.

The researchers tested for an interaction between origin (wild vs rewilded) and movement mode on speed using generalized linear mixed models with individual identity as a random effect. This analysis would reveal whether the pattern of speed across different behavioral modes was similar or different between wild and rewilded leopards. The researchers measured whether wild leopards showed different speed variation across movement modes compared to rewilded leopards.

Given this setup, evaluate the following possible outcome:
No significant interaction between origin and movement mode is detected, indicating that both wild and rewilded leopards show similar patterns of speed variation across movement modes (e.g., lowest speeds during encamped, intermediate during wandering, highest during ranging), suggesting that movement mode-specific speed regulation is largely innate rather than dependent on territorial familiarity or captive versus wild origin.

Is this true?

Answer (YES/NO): NO